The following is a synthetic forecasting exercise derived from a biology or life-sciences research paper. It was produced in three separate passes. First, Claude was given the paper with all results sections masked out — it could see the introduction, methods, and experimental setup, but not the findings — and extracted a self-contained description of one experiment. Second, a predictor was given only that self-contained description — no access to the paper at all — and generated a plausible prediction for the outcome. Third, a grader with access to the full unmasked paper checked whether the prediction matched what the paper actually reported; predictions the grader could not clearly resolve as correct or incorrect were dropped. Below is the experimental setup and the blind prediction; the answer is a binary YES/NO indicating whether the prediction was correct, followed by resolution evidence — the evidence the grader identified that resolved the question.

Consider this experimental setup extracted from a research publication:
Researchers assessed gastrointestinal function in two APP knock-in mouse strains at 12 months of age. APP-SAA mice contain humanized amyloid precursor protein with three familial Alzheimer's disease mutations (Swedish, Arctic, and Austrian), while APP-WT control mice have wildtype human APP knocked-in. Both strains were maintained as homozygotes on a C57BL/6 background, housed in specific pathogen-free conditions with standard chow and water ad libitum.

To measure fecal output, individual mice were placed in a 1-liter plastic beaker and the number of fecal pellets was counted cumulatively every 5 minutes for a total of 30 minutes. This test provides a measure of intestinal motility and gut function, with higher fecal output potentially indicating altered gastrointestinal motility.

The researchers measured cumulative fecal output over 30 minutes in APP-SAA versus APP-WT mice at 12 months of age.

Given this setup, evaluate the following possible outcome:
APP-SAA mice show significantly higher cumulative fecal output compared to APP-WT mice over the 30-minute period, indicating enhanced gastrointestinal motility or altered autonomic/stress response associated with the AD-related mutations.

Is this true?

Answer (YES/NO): YES